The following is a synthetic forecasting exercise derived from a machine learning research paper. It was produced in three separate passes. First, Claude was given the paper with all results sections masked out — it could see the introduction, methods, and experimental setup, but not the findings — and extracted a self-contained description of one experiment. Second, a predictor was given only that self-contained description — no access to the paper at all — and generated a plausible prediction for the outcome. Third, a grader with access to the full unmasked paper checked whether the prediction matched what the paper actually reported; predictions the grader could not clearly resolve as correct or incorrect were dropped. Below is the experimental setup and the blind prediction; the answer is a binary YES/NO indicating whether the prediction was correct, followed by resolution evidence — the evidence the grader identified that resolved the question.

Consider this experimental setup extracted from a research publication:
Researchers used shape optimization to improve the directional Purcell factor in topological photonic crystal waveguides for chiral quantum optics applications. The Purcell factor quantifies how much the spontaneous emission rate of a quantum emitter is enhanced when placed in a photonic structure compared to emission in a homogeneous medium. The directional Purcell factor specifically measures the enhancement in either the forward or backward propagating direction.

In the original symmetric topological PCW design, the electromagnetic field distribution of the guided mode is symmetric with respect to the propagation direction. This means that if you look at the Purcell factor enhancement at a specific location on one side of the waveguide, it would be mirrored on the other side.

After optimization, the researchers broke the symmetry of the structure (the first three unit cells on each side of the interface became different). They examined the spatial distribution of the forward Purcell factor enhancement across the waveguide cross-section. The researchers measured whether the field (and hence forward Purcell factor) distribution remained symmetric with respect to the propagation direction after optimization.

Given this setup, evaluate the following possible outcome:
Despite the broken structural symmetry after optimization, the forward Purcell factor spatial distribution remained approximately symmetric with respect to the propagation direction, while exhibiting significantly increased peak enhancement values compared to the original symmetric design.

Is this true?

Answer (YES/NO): NO